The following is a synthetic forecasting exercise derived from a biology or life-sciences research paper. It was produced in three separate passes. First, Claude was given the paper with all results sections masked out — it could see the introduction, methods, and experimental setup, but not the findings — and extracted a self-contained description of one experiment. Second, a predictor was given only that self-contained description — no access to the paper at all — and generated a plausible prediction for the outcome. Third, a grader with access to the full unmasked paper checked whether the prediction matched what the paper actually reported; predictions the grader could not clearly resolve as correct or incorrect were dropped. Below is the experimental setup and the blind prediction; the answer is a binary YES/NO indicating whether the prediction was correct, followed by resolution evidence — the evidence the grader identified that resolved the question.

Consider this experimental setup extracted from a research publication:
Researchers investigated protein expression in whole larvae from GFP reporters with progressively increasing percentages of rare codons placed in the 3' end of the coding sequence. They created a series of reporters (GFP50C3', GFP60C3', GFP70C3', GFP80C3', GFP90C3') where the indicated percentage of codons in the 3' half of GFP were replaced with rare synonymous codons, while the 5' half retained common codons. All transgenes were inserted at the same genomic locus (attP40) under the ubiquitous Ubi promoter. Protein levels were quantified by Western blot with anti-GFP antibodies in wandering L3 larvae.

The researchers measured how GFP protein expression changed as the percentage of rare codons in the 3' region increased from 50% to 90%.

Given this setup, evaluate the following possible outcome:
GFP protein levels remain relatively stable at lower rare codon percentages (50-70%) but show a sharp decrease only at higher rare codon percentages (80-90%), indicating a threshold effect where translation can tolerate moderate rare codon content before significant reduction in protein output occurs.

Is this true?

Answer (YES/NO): NO